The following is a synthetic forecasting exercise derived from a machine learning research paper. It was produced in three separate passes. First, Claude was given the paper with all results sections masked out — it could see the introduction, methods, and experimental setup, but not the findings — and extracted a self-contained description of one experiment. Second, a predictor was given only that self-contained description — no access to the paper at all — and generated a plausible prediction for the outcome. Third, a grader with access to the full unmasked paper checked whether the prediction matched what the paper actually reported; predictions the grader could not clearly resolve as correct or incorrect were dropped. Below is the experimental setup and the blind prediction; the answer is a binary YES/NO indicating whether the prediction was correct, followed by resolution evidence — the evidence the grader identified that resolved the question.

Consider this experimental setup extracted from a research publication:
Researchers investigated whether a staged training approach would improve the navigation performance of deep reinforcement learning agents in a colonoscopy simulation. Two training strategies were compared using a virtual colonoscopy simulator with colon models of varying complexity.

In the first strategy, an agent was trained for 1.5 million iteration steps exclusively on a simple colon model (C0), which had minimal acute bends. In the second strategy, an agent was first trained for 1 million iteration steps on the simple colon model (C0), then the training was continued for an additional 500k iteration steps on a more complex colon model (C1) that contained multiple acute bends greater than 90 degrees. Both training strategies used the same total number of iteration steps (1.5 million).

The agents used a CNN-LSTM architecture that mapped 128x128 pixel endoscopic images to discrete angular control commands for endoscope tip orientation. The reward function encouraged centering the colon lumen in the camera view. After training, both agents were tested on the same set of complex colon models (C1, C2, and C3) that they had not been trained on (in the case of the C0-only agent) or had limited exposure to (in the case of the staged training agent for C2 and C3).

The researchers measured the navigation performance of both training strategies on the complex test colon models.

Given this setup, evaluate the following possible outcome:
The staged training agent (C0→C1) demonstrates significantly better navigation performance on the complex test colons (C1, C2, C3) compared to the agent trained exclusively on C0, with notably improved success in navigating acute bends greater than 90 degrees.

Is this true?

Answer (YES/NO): NO